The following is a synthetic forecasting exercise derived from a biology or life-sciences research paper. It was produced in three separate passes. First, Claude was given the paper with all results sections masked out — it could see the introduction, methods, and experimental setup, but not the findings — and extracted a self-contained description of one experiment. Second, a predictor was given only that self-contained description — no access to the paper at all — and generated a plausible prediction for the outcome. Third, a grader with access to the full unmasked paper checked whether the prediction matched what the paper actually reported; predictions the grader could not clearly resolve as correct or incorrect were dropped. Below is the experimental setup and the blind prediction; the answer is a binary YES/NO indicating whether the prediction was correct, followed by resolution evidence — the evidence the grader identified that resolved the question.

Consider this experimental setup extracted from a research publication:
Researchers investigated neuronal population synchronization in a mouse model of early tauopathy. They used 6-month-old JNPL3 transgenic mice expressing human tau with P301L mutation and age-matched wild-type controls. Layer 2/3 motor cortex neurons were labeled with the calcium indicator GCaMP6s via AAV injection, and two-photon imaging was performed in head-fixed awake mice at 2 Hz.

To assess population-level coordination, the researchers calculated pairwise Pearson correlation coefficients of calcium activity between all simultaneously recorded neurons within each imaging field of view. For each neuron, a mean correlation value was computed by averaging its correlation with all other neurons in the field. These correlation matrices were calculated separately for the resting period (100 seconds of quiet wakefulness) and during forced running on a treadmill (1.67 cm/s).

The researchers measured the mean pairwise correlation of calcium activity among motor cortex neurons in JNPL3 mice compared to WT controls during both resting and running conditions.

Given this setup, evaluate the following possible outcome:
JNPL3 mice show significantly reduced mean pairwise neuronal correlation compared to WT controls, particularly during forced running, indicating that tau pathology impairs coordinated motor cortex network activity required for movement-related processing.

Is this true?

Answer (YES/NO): NO